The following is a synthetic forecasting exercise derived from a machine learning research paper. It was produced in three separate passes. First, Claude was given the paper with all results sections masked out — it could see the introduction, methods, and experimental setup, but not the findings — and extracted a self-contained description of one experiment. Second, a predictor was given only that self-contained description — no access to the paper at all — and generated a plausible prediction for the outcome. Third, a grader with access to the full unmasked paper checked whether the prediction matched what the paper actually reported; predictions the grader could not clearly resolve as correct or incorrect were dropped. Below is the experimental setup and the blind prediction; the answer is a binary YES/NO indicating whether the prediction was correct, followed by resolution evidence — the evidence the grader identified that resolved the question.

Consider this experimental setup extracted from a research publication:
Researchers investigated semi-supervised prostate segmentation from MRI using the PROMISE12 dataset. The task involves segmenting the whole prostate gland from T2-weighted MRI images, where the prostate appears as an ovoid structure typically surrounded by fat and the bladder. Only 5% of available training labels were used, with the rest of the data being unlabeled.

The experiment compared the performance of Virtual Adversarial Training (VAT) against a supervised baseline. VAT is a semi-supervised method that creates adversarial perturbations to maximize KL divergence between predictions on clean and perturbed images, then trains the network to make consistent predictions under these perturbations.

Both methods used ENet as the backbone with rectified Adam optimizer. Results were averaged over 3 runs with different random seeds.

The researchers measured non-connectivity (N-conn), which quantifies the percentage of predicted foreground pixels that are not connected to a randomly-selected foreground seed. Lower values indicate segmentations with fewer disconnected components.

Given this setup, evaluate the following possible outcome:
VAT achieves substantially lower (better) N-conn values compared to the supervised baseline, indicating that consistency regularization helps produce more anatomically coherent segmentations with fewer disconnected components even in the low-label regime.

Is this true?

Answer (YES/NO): YES